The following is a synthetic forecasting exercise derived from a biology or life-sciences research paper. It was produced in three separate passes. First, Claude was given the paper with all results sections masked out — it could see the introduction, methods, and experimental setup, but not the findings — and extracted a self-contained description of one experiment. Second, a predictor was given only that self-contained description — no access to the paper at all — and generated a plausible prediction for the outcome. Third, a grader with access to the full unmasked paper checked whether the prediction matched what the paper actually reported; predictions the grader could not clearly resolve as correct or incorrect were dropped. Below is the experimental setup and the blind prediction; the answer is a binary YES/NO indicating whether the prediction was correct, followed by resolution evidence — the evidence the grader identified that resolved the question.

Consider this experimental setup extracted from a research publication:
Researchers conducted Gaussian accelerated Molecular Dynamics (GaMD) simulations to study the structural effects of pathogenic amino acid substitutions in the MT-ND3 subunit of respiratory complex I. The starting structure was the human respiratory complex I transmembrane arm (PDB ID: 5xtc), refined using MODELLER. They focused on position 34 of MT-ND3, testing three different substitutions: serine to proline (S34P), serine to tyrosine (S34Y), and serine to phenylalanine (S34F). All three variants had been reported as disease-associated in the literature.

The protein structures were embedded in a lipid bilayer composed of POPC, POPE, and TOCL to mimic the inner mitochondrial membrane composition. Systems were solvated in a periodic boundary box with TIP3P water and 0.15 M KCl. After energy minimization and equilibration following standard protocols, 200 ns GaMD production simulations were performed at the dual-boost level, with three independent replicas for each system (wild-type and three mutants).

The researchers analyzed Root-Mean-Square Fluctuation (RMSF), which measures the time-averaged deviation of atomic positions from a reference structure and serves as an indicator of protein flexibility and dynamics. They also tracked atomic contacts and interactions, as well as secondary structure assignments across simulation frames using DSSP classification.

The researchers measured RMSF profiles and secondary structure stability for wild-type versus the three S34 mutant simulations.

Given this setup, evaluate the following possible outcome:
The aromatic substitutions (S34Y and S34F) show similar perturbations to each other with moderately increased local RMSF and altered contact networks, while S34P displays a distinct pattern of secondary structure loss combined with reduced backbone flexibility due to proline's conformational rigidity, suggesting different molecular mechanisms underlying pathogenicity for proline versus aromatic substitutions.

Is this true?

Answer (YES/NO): NO